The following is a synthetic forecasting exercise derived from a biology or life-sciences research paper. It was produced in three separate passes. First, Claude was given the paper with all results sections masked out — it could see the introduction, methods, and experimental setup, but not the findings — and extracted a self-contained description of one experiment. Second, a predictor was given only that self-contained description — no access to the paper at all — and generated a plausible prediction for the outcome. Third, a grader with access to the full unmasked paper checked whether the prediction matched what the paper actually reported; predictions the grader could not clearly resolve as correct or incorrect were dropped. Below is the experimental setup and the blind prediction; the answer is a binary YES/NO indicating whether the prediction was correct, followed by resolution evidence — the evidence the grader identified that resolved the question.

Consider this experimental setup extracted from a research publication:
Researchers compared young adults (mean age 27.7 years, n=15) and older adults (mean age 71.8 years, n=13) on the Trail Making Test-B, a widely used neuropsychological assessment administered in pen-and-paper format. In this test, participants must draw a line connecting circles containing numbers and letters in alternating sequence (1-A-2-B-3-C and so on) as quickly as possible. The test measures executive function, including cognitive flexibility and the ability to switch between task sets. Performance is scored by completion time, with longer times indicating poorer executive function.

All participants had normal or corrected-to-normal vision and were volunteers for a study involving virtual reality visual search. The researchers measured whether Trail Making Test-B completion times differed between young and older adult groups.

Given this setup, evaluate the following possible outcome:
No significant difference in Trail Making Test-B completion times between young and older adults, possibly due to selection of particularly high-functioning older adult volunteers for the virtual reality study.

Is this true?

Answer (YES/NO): YES